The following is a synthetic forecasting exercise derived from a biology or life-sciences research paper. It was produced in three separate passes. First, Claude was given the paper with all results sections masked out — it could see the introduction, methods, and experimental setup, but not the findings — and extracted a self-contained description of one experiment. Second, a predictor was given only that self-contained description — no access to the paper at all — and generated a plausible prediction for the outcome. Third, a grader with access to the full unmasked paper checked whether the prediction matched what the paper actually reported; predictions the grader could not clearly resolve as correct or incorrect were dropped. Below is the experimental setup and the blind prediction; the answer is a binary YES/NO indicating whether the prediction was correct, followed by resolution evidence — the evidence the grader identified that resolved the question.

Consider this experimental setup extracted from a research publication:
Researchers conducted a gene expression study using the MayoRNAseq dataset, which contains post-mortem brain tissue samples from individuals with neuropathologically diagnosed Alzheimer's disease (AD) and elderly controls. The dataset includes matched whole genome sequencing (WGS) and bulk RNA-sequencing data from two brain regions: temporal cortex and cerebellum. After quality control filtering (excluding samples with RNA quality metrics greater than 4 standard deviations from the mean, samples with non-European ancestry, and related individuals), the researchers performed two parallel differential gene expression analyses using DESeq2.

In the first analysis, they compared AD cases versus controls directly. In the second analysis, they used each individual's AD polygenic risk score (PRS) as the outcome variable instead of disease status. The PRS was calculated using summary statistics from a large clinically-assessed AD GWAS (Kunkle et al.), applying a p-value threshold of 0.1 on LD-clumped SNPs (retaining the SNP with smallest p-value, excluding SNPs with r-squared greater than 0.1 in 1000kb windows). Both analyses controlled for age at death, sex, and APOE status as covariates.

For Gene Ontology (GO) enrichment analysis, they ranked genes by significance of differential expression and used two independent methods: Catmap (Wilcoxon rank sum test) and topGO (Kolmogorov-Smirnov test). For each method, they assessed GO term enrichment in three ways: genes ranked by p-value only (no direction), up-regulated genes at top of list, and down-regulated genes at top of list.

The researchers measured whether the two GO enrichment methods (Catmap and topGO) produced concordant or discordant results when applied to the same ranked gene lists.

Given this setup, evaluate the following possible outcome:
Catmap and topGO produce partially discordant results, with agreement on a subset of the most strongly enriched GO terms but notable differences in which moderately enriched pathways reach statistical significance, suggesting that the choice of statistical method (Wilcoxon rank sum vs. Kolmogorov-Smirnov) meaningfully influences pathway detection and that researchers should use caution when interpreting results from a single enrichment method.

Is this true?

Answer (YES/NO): NO